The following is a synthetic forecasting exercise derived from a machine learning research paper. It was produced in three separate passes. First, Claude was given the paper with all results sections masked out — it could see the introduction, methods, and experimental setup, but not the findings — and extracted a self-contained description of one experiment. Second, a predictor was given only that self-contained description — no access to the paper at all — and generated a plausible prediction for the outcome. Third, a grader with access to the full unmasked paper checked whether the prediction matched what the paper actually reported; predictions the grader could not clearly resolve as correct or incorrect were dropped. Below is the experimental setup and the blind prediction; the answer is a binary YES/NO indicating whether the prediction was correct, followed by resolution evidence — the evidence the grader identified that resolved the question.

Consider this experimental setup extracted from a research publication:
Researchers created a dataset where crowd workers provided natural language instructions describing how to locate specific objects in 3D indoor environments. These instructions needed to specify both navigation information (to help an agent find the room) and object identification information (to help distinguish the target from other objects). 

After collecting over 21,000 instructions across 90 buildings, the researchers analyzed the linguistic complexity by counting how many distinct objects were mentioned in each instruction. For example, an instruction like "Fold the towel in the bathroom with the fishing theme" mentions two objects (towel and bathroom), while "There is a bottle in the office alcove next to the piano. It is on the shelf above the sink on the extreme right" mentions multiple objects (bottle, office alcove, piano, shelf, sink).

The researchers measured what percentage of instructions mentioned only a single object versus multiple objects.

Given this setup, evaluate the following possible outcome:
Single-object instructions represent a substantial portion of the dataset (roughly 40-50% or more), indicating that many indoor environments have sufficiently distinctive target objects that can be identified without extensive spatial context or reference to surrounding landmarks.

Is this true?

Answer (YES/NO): NO